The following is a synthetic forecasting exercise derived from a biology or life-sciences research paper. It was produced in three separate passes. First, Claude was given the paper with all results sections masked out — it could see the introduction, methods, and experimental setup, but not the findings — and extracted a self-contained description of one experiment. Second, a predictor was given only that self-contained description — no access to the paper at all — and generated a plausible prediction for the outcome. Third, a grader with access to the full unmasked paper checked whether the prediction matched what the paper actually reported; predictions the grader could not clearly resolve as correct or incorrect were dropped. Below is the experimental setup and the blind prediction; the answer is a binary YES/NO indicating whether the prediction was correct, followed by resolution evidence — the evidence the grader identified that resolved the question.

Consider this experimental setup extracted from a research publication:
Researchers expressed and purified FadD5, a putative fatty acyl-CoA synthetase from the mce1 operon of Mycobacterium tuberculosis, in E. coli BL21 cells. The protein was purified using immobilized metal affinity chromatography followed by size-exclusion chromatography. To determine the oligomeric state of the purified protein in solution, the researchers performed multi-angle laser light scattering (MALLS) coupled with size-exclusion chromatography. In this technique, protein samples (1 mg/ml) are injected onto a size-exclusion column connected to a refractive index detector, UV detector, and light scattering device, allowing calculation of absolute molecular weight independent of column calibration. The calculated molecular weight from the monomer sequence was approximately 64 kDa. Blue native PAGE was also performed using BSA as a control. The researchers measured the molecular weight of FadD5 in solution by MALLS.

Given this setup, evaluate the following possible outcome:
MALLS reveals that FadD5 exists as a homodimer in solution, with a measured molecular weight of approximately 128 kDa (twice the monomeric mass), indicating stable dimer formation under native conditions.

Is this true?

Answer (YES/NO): NO